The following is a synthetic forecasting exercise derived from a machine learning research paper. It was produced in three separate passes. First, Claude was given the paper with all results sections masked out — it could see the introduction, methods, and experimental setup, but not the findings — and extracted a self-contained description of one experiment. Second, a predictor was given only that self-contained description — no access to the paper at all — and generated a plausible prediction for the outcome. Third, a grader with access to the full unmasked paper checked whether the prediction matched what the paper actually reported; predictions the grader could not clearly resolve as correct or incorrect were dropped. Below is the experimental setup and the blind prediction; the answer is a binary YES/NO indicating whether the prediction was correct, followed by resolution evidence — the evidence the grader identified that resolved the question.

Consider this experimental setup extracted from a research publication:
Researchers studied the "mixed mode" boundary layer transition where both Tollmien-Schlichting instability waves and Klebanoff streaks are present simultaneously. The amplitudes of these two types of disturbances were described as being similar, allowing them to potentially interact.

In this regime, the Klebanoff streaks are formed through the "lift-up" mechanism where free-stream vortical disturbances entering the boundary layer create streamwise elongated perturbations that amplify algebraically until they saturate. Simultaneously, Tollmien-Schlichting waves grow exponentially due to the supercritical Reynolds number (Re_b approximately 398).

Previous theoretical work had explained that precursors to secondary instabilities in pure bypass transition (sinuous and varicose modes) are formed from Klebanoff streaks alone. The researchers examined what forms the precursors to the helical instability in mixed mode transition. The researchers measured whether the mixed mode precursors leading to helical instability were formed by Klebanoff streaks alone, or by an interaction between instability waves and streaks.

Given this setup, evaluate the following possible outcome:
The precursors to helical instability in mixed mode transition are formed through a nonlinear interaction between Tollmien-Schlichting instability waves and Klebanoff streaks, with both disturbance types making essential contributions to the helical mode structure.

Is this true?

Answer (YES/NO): YES